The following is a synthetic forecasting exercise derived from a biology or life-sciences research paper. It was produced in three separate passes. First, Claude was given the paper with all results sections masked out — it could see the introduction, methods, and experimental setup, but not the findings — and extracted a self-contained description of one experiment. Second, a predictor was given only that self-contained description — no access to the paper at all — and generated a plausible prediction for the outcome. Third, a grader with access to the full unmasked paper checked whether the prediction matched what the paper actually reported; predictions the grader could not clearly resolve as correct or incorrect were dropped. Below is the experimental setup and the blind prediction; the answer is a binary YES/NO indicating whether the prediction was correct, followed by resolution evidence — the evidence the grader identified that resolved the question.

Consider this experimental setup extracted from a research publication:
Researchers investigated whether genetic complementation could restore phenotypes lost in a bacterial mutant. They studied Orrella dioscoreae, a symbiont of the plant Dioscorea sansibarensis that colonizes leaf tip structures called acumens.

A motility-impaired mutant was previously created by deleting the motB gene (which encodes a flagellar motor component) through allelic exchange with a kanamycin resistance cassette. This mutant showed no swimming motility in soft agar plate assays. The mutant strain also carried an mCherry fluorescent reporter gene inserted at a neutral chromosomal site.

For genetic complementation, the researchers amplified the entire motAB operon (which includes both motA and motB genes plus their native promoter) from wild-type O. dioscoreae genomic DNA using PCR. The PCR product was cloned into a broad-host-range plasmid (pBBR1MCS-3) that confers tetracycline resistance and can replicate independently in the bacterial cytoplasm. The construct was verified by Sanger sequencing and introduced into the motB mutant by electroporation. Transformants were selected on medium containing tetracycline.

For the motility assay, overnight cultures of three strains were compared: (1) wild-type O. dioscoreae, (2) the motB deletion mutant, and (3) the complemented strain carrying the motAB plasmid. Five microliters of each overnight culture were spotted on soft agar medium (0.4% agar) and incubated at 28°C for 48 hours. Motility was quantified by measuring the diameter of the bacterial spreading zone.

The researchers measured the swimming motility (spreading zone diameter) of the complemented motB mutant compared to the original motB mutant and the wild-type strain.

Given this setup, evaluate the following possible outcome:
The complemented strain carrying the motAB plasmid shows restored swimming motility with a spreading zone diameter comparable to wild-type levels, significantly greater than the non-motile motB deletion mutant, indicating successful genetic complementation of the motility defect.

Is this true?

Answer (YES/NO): NO